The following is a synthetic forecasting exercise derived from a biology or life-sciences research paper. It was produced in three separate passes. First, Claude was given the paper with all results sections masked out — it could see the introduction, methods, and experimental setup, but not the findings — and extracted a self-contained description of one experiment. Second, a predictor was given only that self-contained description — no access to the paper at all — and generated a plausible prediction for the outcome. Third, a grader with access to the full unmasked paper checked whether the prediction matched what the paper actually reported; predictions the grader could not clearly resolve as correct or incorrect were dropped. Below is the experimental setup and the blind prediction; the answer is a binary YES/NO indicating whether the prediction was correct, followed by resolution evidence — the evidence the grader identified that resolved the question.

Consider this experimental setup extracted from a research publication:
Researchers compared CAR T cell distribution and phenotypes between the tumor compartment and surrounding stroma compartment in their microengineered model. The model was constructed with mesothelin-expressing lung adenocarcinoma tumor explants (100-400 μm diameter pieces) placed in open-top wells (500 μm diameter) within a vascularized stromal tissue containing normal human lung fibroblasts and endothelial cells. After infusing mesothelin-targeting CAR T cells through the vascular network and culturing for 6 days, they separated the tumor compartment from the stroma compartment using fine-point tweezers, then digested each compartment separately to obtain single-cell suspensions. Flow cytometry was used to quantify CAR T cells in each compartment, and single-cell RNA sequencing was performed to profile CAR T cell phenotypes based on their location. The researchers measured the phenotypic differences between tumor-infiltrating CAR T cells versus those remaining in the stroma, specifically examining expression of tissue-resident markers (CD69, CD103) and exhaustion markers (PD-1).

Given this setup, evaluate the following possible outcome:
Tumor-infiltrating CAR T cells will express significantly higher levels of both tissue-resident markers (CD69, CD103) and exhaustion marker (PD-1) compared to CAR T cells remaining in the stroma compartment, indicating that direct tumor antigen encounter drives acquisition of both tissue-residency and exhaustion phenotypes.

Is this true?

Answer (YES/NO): YES